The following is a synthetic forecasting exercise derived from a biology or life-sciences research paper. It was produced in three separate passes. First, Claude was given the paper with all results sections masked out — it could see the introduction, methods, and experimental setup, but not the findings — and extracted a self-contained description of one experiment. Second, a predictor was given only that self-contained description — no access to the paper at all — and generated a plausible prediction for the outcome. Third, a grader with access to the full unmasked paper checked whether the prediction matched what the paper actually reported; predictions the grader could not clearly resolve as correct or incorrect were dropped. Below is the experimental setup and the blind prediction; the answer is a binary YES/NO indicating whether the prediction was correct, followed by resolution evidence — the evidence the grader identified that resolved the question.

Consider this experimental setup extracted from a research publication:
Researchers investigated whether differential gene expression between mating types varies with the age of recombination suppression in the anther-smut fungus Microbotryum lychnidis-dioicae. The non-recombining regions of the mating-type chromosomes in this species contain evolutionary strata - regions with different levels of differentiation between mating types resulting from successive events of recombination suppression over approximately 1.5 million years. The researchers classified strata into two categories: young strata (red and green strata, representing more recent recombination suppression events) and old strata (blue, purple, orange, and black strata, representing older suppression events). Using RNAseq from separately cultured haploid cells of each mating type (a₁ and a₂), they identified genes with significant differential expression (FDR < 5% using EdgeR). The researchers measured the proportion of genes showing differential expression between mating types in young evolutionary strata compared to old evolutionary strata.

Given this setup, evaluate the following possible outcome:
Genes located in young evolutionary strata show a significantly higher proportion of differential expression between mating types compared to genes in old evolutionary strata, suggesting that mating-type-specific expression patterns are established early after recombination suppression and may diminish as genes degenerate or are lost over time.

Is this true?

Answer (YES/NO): NO